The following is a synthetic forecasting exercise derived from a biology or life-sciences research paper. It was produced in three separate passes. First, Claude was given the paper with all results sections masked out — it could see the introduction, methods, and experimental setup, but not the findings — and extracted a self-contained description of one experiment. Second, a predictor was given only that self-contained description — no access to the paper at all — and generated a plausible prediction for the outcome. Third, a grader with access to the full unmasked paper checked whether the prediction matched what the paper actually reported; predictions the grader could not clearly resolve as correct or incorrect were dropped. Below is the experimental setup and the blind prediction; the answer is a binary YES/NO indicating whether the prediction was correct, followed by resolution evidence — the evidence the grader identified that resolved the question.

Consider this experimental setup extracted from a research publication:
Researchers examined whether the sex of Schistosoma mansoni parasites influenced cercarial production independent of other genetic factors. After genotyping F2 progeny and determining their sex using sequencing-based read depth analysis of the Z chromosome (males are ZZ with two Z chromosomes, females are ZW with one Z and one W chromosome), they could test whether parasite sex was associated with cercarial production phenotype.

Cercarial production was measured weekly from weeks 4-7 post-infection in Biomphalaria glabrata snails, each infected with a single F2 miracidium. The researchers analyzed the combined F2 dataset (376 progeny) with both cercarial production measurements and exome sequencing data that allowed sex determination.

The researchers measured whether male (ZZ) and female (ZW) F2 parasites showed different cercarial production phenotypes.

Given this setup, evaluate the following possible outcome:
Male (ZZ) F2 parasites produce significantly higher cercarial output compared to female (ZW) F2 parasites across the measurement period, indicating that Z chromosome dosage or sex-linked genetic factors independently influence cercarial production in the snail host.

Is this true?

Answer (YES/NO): NO